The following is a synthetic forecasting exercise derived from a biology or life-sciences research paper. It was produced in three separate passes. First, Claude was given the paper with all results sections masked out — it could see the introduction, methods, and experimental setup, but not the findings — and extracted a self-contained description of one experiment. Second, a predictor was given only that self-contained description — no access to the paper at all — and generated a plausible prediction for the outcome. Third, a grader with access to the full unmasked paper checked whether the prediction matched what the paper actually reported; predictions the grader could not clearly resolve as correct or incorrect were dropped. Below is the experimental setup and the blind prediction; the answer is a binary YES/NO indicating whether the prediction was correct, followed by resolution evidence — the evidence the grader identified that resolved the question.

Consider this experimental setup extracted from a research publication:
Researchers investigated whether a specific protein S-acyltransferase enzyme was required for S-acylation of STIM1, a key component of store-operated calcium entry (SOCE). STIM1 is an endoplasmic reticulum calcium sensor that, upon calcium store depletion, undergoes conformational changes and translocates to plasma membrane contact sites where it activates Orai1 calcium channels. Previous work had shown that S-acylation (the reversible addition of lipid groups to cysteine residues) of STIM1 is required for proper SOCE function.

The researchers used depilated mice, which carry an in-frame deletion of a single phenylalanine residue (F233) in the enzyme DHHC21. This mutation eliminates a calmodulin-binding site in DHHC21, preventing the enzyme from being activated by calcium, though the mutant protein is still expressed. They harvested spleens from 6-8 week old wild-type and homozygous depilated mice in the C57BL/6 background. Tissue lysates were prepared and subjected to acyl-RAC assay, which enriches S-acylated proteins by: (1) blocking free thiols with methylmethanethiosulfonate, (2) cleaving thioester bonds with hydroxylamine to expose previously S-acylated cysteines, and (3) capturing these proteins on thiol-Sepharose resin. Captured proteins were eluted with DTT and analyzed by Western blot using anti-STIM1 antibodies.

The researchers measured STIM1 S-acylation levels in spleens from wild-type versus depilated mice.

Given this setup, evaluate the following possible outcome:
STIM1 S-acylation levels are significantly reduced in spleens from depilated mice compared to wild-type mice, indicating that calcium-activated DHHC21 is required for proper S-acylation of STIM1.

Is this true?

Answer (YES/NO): YES